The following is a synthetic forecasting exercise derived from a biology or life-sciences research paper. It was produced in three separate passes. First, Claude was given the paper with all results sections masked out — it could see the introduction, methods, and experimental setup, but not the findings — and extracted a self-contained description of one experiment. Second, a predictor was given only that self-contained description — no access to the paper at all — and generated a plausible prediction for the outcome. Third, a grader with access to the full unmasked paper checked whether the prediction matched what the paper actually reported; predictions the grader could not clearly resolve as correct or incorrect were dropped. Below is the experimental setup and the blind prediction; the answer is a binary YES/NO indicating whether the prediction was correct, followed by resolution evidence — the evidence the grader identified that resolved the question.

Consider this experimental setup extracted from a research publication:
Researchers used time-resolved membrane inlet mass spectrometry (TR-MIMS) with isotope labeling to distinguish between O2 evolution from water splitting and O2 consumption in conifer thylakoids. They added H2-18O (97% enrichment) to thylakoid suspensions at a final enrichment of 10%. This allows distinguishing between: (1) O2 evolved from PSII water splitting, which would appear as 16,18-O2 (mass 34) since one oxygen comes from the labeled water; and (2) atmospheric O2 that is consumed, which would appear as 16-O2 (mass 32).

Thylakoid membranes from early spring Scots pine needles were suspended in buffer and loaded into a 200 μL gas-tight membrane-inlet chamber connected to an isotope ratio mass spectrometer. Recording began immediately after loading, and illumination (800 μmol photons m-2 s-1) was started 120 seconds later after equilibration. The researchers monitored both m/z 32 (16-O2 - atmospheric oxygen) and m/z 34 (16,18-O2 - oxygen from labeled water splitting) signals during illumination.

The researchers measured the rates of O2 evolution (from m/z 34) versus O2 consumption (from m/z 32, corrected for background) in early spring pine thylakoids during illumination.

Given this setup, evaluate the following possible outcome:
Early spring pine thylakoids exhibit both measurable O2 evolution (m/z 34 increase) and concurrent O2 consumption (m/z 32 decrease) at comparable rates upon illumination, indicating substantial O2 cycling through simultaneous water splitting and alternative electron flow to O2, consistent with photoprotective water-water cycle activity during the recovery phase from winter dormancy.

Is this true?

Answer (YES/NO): NO